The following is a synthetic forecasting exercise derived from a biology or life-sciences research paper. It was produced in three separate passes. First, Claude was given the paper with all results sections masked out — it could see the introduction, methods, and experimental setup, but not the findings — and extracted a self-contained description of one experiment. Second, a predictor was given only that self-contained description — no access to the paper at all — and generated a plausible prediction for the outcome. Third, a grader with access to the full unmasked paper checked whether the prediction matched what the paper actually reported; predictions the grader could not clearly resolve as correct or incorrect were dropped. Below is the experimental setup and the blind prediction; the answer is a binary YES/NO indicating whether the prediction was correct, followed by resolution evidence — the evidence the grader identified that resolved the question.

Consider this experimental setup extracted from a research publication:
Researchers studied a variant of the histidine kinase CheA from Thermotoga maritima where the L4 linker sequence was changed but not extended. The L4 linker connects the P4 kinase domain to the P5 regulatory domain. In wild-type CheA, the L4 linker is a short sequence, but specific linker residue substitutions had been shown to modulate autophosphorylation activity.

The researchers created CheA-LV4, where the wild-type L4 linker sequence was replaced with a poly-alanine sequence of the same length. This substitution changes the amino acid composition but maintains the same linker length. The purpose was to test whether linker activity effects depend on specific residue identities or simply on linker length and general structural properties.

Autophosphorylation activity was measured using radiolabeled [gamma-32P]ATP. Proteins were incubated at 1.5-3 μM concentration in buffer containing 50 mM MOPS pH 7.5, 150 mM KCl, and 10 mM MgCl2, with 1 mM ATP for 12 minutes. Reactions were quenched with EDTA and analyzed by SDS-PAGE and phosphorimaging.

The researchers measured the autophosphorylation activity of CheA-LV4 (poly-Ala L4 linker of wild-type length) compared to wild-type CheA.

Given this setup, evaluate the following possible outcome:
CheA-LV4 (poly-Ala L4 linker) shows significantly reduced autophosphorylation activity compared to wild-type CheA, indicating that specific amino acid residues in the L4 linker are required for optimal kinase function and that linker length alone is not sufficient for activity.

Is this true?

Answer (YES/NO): NO